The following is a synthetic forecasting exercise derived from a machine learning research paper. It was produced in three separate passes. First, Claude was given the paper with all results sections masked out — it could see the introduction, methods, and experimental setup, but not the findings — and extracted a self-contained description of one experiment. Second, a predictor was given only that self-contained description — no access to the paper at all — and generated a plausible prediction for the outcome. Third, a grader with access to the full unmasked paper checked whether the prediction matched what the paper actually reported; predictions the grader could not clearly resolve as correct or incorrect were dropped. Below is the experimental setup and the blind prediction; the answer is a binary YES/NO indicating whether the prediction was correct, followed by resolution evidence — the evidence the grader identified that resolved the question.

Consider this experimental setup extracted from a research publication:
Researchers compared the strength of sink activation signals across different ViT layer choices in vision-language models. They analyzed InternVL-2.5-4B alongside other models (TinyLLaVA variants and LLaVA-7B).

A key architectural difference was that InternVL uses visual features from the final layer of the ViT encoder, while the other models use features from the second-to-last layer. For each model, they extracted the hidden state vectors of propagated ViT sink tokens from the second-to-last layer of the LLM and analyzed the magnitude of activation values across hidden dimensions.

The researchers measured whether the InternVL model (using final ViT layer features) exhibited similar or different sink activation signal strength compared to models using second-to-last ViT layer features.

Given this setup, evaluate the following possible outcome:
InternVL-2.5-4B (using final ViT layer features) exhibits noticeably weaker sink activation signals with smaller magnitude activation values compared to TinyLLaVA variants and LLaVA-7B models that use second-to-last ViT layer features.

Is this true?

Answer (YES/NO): YES